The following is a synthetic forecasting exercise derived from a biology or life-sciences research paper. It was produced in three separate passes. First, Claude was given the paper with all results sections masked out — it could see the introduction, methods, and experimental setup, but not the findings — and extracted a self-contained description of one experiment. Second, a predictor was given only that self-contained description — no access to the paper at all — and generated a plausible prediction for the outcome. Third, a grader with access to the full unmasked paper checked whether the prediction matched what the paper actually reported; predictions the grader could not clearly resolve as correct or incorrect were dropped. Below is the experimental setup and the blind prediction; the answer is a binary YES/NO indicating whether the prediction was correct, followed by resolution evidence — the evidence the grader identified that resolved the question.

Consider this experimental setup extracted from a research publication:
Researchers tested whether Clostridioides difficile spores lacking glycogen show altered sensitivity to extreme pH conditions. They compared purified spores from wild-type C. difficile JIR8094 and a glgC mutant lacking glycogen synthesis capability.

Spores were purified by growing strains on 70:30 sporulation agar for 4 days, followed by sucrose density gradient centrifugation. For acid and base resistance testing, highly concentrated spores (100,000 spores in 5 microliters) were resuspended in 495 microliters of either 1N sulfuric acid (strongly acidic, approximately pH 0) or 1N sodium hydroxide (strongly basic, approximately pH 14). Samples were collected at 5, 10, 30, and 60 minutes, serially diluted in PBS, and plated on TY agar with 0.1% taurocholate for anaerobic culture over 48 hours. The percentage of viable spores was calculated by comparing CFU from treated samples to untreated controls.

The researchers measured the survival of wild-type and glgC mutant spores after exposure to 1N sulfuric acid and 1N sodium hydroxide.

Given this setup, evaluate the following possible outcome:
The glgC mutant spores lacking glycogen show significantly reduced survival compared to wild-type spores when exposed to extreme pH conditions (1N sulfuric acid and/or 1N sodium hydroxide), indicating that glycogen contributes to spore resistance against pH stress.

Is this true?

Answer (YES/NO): NO